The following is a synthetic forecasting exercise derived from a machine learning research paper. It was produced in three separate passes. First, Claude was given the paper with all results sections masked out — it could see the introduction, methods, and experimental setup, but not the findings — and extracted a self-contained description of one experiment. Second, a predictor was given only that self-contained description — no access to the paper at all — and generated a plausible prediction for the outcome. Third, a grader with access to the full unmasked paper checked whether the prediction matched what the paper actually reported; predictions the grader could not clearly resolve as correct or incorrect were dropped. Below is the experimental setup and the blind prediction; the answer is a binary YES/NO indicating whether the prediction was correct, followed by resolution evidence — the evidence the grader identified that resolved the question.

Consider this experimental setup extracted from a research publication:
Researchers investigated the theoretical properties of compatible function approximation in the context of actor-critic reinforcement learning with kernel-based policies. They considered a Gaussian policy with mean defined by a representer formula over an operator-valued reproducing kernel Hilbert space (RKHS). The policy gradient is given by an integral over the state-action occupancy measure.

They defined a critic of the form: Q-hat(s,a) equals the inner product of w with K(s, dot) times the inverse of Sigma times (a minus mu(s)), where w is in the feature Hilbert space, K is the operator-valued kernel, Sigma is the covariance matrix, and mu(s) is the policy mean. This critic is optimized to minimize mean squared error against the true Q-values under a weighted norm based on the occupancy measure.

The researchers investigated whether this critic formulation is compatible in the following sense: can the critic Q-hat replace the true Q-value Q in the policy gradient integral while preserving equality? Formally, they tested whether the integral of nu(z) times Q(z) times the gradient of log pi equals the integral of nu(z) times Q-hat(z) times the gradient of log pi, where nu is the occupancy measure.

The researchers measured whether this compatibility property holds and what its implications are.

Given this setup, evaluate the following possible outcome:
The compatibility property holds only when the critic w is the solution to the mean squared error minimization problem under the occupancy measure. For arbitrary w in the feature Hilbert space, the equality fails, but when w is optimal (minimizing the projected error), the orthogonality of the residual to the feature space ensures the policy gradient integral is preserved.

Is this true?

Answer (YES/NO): YES